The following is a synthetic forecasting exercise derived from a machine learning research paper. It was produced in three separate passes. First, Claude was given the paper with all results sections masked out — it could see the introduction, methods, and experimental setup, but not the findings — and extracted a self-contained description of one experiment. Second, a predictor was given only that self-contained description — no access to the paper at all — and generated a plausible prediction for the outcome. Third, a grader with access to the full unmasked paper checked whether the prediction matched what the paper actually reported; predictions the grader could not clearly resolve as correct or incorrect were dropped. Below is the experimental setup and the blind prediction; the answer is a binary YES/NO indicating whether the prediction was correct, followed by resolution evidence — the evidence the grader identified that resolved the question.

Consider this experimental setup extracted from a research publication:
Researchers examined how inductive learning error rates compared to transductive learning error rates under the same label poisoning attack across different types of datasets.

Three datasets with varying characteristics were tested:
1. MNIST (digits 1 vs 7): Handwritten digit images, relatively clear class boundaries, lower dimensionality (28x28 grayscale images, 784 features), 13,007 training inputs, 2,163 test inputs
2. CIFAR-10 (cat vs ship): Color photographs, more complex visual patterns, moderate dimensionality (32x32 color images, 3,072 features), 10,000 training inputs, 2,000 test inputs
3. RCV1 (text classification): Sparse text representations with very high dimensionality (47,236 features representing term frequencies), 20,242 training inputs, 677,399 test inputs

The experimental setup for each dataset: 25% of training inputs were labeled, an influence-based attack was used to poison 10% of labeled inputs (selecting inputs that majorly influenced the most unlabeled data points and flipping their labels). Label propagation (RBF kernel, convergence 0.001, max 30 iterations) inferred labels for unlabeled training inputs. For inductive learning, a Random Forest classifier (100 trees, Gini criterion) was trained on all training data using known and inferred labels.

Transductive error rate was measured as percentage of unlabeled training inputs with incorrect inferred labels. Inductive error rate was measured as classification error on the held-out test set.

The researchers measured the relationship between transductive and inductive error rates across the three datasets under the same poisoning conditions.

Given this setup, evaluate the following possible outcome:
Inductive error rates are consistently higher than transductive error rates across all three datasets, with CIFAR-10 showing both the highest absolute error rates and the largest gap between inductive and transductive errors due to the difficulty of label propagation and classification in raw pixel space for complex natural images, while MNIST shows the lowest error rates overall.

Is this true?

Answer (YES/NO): NO